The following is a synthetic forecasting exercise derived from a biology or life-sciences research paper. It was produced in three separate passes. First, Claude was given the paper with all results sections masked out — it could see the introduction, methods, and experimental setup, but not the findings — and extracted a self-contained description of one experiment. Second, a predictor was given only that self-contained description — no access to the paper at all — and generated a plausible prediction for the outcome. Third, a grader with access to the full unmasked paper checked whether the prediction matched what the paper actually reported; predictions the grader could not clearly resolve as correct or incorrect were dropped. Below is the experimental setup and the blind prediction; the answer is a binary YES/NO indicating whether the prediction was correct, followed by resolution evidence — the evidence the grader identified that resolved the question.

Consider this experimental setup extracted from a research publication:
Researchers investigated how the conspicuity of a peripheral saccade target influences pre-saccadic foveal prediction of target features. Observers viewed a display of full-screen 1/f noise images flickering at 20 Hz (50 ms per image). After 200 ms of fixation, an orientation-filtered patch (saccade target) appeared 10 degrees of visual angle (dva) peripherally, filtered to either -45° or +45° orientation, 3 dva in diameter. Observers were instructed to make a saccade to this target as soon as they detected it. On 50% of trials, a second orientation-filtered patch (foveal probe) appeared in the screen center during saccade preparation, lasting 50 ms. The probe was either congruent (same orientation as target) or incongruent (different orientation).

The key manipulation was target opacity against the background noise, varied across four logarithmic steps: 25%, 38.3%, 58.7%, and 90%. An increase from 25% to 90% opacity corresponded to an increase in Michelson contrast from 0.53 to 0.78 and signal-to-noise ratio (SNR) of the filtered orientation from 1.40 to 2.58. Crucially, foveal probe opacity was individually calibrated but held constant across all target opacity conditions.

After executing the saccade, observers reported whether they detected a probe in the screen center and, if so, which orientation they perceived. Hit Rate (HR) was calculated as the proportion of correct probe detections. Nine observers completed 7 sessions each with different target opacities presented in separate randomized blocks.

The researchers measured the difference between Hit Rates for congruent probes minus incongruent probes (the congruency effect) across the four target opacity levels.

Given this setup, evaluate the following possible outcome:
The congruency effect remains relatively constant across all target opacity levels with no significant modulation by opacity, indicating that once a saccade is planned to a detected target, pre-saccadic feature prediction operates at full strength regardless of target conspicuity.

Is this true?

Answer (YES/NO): NO